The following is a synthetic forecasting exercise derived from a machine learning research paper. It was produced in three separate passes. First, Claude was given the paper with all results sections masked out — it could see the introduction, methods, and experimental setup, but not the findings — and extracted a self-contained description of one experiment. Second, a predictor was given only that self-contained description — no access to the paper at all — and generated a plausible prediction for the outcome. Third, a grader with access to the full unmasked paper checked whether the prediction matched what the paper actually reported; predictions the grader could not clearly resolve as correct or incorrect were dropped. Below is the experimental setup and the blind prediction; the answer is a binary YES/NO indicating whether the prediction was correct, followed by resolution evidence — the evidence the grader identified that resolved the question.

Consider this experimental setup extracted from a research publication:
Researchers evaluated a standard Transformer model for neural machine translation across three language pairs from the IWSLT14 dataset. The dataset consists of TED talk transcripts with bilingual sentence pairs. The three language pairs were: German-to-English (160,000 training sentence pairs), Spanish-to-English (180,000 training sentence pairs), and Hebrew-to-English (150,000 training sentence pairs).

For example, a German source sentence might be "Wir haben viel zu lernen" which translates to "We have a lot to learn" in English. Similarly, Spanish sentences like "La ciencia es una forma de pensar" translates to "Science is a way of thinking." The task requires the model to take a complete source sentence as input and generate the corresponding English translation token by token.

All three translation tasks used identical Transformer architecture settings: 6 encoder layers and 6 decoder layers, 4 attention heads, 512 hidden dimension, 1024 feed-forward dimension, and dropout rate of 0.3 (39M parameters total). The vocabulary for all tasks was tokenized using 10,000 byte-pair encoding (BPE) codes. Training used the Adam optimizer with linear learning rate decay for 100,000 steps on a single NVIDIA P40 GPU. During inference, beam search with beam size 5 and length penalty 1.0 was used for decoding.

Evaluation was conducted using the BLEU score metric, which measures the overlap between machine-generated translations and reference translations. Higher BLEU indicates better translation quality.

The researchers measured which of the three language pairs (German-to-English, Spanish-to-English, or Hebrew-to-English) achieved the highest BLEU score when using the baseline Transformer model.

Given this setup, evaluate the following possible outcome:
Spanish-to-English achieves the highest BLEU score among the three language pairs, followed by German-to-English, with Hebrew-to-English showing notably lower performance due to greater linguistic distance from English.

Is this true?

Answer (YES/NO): NO